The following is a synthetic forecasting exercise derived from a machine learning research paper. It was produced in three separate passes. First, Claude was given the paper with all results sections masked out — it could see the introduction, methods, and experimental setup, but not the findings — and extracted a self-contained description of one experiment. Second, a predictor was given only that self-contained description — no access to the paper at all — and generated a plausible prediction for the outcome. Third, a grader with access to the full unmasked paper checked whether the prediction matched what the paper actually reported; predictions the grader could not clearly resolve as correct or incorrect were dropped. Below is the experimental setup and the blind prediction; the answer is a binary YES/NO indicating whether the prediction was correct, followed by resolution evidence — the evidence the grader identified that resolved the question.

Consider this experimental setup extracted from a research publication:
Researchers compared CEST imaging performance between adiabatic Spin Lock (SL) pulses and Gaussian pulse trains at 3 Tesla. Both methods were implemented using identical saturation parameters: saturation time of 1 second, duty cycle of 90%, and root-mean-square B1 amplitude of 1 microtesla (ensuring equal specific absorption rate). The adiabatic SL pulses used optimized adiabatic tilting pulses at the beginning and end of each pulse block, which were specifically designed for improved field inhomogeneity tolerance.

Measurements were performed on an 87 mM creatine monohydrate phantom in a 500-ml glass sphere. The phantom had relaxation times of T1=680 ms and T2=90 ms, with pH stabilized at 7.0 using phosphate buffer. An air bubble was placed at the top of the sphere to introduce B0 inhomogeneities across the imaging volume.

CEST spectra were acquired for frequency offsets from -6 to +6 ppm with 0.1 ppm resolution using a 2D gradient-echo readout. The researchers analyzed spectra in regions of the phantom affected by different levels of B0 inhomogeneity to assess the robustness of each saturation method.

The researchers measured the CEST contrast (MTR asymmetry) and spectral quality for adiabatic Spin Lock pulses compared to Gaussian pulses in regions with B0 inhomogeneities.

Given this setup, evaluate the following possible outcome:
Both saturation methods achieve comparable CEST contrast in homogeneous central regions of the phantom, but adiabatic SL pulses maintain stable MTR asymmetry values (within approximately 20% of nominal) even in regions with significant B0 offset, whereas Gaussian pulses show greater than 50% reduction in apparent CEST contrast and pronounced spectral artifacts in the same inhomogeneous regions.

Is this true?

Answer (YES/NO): NO